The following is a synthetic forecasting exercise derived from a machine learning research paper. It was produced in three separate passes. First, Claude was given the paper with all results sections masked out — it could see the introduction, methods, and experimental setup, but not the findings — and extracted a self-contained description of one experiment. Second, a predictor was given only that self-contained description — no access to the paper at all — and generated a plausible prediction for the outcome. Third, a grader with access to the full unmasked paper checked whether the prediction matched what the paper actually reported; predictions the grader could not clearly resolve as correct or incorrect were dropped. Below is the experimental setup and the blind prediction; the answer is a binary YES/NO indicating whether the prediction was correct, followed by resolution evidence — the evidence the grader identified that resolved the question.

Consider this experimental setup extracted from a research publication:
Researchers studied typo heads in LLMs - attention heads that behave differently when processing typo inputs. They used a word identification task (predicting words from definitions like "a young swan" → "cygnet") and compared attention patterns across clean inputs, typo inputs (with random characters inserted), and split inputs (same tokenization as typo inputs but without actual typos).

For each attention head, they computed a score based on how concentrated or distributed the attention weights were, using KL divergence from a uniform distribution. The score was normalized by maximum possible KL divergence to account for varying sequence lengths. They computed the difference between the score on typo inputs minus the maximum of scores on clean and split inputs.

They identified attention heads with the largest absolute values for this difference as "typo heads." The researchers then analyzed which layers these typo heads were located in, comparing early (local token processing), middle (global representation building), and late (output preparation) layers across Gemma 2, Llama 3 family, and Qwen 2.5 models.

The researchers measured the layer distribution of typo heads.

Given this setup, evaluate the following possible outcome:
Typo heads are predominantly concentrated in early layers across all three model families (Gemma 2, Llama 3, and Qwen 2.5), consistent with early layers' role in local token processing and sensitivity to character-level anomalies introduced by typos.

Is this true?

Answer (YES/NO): NO